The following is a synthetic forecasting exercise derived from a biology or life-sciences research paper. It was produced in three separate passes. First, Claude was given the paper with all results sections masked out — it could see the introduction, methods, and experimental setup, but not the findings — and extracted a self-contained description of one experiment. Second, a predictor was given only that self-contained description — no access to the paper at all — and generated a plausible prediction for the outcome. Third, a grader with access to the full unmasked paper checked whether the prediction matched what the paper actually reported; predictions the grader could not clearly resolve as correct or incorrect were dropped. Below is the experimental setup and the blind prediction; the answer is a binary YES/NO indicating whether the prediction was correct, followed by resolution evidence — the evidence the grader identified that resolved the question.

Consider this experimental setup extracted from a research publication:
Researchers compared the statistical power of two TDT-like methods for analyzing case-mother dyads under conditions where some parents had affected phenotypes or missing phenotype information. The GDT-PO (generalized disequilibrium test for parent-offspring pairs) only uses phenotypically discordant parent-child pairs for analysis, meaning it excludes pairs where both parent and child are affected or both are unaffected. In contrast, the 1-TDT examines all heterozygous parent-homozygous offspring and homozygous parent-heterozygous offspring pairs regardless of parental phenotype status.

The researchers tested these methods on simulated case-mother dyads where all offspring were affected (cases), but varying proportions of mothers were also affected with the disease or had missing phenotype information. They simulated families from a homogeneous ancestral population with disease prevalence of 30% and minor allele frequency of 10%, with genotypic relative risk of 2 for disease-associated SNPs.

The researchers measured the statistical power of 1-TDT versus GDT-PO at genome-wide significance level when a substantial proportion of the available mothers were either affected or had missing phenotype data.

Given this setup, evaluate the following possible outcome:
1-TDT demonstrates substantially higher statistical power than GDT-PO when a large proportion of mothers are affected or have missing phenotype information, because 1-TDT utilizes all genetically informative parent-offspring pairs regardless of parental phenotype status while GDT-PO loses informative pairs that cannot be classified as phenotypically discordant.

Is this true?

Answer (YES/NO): YES